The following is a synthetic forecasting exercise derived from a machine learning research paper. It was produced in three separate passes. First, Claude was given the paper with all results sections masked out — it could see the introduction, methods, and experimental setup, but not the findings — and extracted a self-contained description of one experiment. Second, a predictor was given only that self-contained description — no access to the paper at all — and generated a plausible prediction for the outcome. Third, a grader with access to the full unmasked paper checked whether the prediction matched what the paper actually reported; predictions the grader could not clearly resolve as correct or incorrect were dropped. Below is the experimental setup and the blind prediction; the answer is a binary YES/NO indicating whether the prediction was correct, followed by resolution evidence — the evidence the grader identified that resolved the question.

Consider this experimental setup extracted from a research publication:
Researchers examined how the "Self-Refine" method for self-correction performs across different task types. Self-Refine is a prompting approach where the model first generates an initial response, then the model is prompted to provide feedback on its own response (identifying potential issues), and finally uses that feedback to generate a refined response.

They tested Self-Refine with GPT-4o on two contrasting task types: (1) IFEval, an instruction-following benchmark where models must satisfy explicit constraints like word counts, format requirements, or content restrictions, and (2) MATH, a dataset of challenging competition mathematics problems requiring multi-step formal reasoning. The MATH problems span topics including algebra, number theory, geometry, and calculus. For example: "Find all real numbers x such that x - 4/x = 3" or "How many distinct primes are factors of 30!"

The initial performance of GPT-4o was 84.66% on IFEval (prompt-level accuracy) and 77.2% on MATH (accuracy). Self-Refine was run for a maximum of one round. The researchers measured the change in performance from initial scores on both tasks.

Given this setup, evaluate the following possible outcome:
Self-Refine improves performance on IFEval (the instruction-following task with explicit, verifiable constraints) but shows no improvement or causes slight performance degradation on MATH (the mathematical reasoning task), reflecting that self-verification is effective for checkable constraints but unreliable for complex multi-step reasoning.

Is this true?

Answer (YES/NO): YES